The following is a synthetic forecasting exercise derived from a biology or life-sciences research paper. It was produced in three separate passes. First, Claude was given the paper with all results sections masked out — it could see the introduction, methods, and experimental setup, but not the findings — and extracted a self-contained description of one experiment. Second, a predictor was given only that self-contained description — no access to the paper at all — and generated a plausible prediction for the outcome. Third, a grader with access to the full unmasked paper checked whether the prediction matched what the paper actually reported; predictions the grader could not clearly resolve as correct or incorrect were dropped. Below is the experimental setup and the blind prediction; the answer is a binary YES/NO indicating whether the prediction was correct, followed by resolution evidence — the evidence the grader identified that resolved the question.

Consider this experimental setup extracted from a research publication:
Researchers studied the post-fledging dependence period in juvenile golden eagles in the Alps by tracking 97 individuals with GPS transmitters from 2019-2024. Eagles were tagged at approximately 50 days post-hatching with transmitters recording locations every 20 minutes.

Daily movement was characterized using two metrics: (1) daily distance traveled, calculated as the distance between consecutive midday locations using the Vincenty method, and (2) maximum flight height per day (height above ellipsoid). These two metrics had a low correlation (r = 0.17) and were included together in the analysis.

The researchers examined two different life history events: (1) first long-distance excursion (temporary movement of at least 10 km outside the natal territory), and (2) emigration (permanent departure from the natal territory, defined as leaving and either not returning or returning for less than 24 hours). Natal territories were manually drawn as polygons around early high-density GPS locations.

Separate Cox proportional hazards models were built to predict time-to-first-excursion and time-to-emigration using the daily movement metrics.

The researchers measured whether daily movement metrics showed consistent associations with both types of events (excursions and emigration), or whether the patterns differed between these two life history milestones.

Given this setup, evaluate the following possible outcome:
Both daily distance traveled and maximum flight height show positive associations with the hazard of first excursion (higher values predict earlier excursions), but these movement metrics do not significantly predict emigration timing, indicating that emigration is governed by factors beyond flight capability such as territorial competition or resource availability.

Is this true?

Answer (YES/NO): NO